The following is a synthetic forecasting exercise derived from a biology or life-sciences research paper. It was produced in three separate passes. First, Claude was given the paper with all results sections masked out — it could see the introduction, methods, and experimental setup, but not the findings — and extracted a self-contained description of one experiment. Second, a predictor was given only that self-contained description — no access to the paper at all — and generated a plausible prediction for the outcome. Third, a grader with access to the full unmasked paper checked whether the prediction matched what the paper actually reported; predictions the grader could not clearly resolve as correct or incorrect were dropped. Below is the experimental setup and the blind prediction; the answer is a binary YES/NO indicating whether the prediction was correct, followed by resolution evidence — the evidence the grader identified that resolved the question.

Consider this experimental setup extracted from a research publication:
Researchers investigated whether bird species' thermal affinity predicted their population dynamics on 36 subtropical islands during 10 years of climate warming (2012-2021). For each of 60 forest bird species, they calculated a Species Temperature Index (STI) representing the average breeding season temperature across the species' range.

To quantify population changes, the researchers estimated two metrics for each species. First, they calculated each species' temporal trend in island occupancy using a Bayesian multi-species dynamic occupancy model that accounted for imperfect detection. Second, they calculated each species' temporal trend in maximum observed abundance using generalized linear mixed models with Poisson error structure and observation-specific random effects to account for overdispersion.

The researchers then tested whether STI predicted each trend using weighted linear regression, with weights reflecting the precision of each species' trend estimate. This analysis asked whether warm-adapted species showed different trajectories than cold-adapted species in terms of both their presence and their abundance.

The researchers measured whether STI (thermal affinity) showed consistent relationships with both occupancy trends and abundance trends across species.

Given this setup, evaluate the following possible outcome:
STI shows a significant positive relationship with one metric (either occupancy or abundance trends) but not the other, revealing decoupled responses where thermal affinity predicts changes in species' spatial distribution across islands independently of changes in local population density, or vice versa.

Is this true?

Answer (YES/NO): YES